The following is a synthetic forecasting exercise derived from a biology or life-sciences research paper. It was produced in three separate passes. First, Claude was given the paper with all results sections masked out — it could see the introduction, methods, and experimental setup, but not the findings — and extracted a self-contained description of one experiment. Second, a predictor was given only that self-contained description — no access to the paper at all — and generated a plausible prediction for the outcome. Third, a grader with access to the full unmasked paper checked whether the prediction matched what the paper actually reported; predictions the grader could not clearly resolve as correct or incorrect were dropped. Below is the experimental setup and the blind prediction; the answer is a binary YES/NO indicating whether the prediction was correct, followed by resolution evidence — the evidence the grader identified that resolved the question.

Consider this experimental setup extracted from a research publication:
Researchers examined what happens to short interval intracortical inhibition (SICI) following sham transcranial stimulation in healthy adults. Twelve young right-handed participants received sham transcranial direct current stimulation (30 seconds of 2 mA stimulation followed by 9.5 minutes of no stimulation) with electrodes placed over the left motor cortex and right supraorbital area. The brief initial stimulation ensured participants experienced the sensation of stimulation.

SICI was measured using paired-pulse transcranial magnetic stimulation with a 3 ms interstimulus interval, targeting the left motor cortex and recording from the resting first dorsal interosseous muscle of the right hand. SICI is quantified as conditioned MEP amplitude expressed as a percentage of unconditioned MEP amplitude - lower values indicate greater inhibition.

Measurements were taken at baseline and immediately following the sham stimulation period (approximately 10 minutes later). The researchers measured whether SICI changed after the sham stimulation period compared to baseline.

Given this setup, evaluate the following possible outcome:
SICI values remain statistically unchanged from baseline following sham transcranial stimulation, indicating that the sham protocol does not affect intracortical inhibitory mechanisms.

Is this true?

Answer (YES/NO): NO